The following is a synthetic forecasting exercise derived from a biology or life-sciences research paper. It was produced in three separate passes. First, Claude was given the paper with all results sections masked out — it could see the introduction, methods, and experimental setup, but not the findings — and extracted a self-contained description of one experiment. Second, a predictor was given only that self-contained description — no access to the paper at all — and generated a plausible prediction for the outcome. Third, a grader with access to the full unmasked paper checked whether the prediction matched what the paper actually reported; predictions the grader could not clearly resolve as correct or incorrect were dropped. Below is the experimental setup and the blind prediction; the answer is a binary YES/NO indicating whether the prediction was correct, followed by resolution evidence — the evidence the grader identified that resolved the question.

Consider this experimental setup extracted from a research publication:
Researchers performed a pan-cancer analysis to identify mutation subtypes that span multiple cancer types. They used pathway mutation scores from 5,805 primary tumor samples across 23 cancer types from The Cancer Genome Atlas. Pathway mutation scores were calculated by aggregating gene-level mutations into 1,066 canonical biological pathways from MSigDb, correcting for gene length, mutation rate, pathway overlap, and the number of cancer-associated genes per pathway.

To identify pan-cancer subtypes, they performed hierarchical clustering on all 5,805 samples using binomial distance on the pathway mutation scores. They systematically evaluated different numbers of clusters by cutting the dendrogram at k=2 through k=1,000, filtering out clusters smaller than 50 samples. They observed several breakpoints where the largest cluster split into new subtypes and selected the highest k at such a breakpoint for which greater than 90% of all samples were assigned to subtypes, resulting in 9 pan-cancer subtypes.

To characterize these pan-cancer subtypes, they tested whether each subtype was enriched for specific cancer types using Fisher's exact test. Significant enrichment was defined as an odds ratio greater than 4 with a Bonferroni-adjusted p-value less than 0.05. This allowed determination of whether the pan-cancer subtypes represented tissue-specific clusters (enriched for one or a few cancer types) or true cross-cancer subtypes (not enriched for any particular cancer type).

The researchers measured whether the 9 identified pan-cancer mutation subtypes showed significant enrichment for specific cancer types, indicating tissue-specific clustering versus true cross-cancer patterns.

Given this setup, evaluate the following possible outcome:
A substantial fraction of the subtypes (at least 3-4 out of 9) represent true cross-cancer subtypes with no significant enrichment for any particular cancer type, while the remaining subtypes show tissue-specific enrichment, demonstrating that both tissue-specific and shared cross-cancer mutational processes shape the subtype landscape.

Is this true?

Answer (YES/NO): YES